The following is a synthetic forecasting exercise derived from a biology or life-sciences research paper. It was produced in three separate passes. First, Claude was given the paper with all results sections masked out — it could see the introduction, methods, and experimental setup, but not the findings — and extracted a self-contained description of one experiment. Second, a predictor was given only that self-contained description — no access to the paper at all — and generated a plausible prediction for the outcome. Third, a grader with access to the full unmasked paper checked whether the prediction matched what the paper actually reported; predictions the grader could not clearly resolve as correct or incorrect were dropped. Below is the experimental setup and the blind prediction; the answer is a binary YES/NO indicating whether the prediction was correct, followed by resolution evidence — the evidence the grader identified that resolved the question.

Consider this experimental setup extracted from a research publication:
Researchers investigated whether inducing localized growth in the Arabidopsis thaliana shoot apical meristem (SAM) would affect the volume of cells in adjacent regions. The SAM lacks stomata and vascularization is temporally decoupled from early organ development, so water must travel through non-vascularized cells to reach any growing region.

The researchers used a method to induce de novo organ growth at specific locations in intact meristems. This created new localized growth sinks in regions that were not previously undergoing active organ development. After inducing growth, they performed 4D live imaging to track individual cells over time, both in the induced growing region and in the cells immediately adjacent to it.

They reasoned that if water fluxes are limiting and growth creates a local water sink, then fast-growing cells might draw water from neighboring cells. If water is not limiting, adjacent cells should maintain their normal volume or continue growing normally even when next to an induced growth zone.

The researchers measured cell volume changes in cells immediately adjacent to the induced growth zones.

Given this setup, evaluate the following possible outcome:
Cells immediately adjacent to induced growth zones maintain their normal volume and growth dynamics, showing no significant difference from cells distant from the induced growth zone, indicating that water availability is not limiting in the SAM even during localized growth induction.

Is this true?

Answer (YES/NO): NO